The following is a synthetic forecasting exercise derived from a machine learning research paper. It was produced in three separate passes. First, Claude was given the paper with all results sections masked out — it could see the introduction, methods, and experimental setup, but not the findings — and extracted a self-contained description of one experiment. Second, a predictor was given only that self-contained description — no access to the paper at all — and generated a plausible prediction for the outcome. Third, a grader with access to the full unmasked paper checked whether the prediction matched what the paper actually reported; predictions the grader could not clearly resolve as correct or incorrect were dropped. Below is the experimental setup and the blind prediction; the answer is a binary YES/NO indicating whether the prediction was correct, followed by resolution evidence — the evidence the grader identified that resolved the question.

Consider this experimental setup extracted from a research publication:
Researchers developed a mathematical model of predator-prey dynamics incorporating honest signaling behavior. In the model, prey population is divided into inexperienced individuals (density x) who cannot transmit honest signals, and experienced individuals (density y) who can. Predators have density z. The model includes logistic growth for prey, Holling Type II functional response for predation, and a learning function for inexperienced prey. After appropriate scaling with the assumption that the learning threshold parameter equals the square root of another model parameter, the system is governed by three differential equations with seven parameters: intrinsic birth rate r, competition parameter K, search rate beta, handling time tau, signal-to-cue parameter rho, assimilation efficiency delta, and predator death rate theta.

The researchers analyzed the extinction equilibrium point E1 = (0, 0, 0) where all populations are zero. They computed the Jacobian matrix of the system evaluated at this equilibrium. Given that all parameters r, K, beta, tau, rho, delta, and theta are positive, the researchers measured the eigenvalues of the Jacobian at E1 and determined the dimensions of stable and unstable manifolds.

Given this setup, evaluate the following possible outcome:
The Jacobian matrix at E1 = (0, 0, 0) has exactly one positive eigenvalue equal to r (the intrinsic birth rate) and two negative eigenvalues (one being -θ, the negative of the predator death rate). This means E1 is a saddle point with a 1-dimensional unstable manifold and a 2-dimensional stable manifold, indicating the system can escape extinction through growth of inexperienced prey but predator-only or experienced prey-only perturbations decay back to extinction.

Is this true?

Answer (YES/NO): YES